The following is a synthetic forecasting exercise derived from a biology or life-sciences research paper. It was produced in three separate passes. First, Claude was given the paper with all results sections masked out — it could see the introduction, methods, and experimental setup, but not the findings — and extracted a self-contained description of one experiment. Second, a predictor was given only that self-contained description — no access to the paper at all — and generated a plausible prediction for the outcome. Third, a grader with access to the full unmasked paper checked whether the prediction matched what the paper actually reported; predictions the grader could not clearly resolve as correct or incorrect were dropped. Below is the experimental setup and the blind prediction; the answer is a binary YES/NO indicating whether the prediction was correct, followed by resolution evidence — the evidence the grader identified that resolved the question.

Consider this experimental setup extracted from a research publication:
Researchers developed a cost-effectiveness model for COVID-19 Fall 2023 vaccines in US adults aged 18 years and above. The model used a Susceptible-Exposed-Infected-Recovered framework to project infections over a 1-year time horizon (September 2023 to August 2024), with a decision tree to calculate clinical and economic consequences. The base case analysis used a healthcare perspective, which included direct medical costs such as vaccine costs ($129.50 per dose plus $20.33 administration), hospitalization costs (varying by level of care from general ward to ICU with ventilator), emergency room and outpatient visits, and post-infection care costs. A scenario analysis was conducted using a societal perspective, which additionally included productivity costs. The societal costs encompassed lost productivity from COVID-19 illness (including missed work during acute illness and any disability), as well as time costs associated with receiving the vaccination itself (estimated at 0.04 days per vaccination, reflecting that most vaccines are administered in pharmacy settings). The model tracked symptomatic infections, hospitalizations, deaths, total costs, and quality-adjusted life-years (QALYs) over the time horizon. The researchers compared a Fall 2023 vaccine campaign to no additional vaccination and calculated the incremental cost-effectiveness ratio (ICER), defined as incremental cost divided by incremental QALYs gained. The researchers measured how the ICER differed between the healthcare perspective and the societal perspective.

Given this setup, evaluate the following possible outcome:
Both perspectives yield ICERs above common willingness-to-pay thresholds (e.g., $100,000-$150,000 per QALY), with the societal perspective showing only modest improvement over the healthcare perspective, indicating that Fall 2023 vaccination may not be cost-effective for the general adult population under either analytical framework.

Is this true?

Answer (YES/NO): NO